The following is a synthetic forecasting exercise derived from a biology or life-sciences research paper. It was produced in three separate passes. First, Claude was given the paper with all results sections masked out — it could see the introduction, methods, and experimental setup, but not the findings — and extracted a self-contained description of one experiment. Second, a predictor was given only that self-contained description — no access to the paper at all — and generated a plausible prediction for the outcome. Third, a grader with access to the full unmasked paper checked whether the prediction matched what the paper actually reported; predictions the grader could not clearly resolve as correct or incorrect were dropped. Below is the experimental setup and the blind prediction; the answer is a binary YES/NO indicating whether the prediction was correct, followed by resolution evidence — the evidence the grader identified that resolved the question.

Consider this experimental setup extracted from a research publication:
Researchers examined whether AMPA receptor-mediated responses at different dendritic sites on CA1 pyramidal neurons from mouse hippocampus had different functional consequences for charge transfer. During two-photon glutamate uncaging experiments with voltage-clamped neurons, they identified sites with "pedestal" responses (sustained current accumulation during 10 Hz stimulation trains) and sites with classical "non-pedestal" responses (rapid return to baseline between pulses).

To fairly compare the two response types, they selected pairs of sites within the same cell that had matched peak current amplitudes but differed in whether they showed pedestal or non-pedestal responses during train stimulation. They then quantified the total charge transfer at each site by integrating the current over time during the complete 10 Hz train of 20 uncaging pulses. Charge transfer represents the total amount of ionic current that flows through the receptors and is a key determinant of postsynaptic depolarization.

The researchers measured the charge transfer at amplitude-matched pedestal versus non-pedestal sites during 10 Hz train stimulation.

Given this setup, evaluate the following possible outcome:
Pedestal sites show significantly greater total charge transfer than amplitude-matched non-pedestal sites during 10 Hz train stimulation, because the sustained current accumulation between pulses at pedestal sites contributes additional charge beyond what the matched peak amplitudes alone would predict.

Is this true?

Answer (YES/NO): YES